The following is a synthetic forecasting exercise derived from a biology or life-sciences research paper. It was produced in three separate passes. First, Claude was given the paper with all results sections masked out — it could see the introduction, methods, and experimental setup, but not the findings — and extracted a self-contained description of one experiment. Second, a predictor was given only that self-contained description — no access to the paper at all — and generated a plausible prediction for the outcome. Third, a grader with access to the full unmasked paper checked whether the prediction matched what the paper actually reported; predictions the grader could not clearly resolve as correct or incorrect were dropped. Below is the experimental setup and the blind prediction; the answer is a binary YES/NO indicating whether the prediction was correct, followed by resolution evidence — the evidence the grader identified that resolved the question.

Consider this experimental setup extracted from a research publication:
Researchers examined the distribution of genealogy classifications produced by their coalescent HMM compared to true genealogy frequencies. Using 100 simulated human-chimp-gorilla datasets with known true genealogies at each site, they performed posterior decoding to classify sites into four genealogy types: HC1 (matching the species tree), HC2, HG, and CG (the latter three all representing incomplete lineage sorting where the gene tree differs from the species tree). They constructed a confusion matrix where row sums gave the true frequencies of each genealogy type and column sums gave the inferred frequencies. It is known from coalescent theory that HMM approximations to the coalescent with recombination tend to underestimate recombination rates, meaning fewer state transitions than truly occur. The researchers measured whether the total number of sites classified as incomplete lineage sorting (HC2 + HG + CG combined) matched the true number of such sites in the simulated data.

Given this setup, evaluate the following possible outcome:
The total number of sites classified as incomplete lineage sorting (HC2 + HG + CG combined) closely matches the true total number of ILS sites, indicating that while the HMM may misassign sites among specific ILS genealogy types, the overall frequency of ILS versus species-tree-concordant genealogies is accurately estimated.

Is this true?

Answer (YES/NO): NO